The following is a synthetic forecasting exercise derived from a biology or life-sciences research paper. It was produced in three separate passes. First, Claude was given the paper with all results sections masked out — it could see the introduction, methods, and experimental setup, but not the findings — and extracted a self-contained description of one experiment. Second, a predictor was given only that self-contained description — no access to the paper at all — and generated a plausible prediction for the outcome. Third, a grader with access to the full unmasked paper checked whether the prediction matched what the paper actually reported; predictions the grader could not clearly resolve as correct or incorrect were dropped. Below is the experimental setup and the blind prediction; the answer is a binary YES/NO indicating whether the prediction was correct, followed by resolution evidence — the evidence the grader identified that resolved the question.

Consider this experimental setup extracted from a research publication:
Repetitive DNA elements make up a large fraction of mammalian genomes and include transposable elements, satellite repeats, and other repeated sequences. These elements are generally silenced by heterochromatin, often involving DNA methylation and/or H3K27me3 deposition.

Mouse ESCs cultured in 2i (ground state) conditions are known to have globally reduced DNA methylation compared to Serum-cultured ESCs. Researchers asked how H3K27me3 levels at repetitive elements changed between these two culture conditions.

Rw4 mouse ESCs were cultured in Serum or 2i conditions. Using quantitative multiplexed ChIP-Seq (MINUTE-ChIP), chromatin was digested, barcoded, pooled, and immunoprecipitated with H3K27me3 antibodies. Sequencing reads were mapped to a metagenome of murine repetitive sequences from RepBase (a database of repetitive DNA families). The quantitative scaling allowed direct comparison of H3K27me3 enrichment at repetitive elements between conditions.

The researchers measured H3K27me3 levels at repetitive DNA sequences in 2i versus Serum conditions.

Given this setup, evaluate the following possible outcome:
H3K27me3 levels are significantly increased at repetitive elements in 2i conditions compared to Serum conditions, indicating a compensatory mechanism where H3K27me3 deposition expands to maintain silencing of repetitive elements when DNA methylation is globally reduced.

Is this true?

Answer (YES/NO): NO